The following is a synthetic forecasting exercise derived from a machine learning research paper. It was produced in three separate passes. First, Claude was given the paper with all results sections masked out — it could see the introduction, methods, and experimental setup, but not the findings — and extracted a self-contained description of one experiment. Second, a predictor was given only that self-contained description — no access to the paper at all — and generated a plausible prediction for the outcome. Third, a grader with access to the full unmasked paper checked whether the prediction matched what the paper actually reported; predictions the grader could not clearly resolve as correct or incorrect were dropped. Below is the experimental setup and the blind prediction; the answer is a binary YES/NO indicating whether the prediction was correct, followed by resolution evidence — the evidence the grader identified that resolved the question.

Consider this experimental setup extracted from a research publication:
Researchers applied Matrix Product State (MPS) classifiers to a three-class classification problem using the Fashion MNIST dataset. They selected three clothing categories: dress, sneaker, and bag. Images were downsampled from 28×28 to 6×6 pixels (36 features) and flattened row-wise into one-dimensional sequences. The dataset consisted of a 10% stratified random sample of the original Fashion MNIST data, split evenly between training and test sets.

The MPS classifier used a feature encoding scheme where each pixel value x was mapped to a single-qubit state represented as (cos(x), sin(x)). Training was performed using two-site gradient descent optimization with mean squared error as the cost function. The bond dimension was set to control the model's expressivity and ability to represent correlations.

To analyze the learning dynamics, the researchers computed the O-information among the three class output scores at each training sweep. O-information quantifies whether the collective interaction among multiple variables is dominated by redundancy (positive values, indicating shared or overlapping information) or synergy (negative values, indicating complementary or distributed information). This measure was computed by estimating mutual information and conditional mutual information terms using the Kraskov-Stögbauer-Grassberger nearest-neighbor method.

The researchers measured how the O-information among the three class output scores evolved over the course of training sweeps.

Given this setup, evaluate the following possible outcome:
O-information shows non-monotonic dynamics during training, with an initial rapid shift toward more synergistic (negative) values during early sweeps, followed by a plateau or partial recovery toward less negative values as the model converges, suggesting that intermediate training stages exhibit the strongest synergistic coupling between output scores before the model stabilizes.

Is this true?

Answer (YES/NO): NO